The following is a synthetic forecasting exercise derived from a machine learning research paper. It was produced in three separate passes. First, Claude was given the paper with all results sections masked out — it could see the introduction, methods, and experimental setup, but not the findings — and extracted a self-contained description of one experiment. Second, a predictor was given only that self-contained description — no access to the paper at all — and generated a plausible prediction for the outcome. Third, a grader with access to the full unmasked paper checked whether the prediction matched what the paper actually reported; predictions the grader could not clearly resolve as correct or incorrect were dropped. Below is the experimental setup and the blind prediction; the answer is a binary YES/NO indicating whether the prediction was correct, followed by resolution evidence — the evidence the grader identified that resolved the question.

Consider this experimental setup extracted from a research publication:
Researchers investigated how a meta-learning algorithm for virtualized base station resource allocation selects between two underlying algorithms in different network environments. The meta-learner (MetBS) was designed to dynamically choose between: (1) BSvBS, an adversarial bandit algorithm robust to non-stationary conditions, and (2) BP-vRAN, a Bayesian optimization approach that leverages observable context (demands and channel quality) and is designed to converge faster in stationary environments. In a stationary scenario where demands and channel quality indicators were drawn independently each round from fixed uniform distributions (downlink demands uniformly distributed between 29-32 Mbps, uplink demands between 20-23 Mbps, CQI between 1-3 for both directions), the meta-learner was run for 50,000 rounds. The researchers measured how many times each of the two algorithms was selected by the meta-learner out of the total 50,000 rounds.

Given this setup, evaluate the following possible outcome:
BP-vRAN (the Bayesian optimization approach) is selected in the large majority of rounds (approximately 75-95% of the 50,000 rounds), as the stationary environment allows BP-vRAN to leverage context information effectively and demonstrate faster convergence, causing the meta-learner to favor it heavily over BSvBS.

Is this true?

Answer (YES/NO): YES